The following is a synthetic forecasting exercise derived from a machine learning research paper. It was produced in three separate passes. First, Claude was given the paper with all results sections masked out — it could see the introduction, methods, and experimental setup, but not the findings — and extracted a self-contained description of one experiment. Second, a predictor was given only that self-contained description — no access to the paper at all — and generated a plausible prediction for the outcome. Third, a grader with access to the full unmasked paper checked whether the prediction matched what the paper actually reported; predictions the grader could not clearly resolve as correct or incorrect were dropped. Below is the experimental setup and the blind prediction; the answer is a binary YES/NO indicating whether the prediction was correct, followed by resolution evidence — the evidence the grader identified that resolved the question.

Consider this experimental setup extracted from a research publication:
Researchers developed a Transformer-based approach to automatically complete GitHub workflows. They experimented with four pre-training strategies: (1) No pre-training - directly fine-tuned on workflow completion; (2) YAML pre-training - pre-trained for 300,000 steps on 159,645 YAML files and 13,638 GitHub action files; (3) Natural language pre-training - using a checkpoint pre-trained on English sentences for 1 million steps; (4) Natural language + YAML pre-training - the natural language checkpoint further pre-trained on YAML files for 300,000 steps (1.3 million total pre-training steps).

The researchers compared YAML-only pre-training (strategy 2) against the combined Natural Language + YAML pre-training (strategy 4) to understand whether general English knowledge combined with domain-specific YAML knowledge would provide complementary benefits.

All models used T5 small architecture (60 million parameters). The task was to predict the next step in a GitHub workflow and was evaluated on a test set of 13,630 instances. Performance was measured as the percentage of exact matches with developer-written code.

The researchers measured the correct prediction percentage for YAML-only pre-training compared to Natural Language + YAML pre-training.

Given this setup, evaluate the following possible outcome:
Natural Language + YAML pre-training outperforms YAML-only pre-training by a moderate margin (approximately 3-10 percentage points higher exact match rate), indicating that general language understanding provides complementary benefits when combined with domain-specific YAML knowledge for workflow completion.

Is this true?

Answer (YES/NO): YES